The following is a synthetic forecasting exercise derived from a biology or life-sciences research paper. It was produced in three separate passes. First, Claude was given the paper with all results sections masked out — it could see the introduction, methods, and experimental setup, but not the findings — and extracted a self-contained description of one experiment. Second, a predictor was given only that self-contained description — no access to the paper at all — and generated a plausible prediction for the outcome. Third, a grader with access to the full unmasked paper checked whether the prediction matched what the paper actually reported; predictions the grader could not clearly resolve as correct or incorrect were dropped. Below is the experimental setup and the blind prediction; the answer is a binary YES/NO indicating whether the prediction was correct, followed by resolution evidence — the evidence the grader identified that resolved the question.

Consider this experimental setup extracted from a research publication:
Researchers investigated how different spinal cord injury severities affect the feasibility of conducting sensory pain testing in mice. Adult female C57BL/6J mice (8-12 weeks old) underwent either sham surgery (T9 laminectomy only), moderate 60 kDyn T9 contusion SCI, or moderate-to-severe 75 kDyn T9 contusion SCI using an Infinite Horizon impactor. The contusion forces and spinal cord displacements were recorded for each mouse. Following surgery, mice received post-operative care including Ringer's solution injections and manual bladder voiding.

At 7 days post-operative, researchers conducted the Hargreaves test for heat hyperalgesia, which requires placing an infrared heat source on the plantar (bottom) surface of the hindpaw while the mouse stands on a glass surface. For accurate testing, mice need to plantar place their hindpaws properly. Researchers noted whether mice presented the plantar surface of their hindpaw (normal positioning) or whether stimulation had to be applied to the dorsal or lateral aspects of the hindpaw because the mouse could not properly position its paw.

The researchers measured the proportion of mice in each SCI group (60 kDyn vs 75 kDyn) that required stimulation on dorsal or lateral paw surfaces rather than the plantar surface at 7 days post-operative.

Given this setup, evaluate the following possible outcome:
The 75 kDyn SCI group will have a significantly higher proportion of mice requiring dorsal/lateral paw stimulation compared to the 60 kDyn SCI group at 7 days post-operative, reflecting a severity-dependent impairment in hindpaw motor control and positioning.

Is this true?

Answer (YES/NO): YES